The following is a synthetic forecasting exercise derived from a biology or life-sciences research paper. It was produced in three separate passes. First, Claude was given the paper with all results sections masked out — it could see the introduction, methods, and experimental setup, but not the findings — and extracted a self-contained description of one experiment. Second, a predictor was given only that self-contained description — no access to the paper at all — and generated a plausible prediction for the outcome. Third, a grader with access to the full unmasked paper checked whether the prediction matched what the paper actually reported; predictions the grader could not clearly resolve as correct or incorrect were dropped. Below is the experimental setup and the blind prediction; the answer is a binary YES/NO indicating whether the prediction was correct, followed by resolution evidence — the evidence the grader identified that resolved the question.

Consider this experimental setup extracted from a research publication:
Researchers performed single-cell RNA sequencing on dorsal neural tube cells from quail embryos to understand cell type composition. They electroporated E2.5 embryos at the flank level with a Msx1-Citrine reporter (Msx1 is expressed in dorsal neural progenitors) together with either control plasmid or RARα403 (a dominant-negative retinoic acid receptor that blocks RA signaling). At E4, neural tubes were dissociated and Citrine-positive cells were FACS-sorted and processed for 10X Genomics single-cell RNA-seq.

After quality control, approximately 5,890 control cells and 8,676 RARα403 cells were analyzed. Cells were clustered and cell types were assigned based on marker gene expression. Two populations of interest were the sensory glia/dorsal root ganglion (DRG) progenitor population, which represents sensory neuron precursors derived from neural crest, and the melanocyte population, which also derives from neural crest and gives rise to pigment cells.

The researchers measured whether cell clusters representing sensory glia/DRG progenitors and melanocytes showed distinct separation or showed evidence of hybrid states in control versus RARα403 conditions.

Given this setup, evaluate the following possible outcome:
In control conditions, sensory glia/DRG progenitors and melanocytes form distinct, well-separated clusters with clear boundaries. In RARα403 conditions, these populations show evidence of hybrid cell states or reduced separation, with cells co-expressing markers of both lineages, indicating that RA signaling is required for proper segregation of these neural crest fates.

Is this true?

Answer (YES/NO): YES